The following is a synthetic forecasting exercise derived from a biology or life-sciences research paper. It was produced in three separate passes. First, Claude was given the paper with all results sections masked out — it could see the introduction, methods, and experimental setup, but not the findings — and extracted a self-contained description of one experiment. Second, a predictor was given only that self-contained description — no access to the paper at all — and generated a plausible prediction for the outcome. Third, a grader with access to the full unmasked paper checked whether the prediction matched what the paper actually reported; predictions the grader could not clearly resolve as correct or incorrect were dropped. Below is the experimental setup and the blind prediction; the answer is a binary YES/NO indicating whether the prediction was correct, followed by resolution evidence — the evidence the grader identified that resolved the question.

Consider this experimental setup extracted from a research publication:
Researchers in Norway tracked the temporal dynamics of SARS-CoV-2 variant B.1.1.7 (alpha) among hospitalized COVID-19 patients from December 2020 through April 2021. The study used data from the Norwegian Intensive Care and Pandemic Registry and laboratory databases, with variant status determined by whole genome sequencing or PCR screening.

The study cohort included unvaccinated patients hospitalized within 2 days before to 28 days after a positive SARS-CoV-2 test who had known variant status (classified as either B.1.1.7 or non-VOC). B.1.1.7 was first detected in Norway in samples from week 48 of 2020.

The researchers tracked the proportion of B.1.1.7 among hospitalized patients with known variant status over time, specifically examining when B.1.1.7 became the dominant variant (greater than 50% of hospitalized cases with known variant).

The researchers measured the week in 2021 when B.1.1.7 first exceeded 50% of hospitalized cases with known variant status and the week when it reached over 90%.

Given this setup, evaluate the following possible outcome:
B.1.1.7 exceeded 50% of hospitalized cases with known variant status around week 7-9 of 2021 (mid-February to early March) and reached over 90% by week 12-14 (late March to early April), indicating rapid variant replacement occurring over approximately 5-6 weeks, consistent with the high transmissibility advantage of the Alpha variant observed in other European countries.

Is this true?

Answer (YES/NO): NO